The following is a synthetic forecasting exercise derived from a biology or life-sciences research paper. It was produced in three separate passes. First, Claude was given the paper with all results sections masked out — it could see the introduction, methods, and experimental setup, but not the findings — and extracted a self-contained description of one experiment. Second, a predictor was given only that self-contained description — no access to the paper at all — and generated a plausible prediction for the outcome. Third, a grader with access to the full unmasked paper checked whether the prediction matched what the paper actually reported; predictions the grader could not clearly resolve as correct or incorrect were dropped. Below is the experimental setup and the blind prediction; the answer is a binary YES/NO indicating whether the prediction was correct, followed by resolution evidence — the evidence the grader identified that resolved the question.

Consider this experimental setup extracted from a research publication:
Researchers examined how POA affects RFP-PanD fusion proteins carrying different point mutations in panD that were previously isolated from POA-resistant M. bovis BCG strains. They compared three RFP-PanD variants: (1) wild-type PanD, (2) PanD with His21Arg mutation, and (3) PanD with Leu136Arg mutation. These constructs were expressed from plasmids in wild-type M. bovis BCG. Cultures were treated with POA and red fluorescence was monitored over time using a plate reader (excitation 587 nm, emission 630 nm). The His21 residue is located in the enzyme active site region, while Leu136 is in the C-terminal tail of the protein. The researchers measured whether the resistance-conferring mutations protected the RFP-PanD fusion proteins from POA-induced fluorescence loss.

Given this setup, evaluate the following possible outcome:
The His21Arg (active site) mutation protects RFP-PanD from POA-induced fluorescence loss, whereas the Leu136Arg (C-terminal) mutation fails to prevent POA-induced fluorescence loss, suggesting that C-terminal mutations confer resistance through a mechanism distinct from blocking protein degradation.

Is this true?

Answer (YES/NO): NO